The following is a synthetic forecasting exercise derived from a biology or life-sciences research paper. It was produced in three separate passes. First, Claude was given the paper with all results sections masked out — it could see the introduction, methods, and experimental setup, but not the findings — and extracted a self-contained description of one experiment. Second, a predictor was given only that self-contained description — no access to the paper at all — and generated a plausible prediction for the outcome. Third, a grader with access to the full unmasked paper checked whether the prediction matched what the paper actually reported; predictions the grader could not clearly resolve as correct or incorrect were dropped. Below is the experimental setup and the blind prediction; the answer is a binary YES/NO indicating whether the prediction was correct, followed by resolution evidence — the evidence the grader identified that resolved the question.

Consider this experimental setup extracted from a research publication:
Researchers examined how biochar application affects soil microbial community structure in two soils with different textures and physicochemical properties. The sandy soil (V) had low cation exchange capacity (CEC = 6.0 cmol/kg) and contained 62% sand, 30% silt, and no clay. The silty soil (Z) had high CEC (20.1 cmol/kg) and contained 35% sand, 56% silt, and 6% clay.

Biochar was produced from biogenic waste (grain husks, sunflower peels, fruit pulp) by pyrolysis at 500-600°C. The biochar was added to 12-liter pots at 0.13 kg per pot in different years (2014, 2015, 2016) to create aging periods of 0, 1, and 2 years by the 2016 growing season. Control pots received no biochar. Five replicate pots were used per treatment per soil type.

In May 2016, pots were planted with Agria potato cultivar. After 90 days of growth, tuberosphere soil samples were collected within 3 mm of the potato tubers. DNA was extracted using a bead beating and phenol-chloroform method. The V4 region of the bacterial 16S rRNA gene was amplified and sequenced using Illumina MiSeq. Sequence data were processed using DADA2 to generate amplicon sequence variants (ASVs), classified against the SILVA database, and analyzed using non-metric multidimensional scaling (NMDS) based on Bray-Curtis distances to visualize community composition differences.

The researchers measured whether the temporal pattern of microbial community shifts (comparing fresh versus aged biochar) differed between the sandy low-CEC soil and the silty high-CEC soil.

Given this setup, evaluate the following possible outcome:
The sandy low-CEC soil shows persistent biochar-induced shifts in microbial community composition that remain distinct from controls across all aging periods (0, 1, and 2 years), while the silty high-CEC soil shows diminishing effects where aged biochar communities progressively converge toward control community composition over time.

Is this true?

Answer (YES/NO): NO